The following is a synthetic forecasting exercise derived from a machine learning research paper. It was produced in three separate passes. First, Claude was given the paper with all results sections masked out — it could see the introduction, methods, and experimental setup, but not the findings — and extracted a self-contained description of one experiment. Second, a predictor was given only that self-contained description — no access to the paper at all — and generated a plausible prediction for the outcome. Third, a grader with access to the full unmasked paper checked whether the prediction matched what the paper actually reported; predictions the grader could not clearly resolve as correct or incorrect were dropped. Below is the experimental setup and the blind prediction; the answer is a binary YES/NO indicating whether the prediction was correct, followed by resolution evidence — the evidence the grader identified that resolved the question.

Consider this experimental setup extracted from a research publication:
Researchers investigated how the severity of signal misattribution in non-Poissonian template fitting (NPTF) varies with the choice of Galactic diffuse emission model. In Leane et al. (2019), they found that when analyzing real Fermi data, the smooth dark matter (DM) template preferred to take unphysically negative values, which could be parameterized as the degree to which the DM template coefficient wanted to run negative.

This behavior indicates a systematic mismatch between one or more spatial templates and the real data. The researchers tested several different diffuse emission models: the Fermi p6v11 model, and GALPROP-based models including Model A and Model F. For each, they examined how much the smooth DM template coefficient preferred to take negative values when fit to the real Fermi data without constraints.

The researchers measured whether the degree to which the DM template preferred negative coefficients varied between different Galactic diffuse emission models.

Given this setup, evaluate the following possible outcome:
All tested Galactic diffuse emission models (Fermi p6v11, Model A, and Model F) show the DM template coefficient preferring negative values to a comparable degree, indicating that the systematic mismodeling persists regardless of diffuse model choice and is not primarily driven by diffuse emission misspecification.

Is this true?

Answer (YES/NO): NO